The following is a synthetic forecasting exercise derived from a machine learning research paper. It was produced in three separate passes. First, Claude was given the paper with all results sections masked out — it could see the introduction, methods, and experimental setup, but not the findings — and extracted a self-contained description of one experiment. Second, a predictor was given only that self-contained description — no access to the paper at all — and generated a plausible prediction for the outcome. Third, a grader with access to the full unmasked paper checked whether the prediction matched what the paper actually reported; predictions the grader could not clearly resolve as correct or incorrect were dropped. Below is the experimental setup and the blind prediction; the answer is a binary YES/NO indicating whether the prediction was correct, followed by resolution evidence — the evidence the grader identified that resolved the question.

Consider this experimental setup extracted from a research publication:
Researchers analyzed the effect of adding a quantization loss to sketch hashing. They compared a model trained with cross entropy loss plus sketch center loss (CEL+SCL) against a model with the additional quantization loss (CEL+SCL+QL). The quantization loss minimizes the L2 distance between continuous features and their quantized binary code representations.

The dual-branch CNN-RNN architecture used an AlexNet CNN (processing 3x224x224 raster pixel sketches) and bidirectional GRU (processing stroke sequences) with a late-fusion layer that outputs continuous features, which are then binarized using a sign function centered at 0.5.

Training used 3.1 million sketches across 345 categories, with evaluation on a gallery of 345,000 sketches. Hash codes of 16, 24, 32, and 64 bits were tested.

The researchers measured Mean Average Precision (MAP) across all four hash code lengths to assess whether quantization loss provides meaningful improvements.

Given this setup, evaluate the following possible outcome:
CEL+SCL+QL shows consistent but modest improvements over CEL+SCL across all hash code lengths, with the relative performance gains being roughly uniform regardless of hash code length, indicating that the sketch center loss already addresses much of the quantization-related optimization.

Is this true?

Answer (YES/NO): NO